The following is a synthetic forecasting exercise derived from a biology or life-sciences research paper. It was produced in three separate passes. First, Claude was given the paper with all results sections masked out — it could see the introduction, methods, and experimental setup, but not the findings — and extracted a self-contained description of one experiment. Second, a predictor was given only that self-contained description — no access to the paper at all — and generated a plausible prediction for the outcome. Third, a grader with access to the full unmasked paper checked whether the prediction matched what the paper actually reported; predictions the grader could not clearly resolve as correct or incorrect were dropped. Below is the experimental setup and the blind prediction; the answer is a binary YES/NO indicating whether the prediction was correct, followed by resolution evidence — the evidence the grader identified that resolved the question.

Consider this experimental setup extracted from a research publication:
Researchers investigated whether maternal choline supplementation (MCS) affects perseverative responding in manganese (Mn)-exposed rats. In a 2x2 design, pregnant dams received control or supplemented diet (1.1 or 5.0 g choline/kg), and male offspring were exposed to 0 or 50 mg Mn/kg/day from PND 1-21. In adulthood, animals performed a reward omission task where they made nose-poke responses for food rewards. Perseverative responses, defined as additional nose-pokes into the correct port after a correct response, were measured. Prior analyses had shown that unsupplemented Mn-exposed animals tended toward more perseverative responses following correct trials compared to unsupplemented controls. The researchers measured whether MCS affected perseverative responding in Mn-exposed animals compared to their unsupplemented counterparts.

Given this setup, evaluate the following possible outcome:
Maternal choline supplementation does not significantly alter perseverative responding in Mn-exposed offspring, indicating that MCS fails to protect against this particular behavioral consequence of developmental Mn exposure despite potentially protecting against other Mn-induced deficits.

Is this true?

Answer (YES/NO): NO